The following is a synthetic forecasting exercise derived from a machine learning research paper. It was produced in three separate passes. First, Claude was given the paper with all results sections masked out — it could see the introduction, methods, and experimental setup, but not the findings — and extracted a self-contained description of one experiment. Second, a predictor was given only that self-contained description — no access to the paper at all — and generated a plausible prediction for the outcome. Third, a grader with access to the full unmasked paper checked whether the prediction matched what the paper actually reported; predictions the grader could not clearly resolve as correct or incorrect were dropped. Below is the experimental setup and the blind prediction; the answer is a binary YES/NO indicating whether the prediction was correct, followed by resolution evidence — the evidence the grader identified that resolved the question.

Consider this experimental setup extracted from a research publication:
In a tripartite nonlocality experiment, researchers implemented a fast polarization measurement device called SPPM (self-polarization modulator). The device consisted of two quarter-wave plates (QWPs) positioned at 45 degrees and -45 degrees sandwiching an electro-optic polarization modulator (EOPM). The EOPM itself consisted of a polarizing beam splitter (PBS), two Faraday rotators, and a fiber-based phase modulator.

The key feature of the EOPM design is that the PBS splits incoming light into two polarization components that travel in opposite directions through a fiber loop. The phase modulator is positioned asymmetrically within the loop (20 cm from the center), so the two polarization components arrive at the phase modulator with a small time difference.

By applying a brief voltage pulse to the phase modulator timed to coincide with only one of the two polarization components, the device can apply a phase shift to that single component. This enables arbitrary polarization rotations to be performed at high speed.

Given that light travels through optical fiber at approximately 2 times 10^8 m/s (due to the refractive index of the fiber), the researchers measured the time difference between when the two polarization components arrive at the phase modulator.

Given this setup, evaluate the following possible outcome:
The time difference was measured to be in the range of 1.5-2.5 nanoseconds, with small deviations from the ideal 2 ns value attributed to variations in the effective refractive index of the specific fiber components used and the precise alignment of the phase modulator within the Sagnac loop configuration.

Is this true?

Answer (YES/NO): NO